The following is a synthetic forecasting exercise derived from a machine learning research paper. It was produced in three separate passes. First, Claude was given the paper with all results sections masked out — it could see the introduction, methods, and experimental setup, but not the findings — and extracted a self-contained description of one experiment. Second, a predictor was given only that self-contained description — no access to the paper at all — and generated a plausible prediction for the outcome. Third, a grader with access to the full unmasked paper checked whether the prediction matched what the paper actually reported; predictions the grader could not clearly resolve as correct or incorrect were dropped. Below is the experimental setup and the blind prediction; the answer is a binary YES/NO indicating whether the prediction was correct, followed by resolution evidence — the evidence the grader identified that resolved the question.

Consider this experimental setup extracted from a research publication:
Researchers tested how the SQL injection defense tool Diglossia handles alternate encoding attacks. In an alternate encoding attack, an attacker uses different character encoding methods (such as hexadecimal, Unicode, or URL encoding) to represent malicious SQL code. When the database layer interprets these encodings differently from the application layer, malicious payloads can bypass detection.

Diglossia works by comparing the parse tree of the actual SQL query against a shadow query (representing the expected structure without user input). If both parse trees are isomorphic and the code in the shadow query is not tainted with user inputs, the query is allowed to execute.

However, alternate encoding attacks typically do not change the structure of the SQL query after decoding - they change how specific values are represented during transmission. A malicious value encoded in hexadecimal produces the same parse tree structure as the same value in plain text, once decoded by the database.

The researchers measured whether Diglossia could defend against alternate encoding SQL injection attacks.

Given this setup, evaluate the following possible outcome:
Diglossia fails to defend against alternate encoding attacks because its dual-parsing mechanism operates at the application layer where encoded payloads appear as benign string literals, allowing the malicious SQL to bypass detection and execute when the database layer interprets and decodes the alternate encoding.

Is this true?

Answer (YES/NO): YES